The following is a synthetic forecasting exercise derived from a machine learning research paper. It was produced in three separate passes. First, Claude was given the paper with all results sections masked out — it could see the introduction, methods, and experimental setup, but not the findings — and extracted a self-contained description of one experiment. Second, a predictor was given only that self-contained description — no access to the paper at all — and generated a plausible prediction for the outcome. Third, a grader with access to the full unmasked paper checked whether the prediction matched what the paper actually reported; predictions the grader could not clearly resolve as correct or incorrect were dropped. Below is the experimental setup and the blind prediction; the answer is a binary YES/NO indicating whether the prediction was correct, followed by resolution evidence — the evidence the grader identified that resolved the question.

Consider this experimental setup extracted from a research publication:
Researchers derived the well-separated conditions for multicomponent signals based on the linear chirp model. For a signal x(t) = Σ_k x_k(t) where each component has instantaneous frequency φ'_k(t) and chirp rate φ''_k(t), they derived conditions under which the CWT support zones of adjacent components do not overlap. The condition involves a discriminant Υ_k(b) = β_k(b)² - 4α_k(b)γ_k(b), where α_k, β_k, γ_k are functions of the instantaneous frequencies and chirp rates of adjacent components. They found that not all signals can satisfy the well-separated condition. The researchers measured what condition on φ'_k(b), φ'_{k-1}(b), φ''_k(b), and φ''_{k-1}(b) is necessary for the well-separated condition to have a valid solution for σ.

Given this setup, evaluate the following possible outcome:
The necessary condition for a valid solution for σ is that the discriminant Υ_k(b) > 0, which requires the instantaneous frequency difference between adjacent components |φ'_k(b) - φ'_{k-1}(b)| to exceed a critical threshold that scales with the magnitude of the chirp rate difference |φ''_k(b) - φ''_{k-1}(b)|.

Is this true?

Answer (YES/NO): NO